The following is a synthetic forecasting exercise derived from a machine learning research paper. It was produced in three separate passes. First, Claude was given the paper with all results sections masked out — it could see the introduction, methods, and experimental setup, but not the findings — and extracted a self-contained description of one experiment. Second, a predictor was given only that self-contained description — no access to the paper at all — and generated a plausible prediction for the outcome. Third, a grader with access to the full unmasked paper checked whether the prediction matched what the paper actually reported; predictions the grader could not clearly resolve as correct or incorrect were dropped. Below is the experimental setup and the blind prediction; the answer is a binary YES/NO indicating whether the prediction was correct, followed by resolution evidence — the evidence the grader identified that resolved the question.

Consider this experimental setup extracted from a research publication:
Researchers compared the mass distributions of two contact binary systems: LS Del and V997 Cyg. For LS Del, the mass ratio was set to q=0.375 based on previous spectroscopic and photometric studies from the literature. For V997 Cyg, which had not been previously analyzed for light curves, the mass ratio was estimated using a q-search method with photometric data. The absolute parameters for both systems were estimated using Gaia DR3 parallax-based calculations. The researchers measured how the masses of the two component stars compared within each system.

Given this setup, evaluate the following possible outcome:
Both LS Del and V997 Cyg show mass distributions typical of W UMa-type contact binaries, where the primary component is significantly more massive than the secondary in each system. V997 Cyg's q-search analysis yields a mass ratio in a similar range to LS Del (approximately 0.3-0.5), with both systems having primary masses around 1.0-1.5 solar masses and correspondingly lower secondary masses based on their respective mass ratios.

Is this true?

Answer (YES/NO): NO